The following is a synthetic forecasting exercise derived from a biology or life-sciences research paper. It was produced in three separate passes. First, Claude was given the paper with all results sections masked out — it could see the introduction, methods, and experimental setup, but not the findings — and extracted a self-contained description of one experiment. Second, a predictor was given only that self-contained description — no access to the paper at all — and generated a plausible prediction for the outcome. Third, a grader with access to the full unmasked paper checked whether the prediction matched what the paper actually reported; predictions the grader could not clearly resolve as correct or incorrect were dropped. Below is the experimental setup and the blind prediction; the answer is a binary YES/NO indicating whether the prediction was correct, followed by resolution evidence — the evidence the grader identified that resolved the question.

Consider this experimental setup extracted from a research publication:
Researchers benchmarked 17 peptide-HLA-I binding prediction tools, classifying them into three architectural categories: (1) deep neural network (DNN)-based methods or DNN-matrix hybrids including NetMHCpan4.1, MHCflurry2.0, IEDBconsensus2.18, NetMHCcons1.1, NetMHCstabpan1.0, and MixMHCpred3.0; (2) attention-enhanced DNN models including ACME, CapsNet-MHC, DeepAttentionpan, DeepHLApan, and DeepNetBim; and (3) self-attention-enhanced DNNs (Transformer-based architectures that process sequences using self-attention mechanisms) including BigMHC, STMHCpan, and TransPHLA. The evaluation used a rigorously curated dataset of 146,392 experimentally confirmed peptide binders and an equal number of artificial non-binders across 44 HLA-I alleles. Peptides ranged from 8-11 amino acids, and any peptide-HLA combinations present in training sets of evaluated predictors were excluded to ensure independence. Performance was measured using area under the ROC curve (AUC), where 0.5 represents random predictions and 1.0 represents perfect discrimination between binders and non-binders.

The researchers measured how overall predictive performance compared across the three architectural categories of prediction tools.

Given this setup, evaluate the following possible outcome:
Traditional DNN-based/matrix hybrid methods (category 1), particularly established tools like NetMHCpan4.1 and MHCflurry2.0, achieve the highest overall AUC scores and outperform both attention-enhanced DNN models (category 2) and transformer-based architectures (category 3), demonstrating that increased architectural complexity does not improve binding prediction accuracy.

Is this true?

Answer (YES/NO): NO